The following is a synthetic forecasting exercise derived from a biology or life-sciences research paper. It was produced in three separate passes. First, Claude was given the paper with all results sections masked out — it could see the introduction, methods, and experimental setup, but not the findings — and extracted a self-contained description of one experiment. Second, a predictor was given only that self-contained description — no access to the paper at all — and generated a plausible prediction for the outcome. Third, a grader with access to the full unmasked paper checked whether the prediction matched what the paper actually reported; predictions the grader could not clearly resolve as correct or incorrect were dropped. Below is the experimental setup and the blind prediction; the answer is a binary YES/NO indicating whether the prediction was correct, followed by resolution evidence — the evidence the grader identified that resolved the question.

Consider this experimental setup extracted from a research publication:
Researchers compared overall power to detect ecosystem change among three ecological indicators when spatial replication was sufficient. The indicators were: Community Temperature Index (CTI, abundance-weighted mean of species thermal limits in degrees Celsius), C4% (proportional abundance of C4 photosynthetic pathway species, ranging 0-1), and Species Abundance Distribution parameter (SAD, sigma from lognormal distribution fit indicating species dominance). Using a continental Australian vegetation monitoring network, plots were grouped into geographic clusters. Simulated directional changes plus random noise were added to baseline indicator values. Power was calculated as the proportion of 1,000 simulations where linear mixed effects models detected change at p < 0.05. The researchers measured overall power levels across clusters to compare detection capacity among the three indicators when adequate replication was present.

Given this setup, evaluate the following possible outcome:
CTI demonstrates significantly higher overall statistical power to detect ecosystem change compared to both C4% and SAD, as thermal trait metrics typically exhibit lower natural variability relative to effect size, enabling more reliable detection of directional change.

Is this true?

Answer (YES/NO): NO